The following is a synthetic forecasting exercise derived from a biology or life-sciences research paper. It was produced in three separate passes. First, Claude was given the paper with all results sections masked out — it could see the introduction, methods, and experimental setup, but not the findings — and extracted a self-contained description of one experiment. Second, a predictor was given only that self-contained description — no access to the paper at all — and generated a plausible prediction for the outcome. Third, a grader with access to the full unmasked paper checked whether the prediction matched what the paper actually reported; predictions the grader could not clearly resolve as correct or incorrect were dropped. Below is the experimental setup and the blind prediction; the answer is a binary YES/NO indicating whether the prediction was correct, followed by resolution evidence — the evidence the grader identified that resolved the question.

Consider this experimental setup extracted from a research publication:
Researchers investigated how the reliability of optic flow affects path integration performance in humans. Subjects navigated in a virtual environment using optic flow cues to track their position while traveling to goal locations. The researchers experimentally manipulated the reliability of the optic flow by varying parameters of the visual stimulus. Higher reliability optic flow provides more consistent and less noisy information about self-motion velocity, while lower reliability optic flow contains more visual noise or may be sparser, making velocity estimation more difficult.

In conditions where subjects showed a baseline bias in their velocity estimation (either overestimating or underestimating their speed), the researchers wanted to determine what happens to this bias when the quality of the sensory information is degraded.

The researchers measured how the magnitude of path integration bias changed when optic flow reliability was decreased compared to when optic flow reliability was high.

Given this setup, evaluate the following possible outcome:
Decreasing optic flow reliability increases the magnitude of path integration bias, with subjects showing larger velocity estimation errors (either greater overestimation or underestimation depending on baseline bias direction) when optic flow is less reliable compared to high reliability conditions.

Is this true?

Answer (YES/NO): YES